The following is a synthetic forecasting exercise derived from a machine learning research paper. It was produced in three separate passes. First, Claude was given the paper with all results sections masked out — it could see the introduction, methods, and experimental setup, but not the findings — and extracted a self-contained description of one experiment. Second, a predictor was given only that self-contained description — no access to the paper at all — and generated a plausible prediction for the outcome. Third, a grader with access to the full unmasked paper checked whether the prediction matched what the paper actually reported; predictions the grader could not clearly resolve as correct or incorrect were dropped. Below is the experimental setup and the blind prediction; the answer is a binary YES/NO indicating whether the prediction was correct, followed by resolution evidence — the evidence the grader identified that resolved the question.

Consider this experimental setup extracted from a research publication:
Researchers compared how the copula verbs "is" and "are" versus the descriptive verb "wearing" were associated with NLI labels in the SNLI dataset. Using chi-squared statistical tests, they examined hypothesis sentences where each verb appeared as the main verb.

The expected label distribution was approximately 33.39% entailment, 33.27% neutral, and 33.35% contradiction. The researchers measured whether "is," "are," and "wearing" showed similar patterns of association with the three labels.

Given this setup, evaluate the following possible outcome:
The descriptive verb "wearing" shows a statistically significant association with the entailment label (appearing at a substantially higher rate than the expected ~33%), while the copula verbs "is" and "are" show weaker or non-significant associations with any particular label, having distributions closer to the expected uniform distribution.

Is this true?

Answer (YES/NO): NO